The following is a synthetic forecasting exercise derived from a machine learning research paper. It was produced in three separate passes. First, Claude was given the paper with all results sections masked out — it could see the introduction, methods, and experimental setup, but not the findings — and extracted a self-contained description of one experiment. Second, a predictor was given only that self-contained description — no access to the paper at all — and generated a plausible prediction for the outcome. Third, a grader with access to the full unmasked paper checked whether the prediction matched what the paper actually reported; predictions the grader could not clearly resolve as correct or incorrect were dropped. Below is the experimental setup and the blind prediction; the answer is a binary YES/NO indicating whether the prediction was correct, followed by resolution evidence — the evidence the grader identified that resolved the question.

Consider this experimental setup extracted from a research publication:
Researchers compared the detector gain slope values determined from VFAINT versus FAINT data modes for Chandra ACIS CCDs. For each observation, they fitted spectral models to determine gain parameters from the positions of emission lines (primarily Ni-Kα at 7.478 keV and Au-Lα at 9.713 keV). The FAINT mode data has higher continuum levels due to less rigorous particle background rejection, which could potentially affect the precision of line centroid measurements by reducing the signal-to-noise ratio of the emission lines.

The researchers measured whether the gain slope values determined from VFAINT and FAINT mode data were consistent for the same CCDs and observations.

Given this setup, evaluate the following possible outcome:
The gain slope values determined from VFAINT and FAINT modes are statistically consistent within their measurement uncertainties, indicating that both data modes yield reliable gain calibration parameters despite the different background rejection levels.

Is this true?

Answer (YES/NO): NO